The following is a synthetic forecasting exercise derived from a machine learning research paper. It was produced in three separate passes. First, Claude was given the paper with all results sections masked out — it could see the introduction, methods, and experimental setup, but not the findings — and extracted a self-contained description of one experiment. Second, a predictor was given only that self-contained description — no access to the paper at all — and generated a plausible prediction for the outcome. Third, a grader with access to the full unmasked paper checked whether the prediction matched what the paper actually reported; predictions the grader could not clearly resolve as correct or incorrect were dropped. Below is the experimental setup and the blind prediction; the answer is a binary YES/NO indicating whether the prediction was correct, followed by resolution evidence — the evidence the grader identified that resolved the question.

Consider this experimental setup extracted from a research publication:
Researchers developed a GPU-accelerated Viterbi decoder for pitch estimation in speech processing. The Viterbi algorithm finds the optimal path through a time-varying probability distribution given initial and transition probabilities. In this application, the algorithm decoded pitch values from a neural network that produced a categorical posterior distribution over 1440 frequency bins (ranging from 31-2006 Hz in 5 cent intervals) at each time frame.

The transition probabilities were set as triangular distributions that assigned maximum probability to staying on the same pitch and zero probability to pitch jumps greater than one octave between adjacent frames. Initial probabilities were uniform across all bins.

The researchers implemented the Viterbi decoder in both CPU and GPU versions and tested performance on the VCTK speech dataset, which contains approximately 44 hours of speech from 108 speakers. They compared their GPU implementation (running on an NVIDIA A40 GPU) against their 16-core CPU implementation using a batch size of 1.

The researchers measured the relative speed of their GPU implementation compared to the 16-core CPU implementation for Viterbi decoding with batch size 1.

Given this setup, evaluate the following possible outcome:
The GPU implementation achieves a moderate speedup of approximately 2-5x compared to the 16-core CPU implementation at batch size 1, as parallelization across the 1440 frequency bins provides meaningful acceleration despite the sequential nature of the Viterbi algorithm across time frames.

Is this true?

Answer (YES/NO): NO